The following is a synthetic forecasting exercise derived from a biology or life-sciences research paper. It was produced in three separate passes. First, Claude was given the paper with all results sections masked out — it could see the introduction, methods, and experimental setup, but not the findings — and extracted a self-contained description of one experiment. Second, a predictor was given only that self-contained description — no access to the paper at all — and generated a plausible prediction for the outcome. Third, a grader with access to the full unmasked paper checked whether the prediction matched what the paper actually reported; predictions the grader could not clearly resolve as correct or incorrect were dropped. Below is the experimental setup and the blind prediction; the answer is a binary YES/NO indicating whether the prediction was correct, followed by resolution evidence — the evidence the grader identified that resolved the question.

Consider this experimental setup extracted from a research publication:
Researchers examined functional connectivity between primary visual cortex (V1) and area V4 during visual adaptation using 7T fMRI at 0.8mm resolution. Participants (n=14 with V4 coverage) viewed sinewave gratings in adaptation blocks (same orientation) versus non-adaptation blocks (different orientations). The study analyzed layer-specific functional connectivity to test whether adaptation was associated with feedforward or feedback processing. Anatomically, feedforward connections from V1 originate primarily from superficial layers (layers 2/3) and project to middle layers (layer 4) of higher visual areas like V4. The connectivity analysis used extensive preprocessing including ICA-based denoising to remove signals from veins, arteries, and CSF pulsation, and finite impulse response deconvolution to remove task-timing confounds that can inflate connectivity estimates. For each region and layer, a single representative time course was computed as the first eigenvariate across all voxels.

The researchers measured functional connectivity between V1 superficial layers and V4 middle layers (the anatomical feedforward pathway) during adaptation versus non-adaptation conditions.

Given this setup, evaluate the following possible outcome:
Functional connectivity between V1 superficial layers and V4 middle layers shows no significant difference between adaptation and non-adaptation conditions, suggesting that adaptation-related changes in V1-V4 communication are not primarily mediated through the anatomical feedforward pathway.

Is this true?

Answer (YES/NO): NO